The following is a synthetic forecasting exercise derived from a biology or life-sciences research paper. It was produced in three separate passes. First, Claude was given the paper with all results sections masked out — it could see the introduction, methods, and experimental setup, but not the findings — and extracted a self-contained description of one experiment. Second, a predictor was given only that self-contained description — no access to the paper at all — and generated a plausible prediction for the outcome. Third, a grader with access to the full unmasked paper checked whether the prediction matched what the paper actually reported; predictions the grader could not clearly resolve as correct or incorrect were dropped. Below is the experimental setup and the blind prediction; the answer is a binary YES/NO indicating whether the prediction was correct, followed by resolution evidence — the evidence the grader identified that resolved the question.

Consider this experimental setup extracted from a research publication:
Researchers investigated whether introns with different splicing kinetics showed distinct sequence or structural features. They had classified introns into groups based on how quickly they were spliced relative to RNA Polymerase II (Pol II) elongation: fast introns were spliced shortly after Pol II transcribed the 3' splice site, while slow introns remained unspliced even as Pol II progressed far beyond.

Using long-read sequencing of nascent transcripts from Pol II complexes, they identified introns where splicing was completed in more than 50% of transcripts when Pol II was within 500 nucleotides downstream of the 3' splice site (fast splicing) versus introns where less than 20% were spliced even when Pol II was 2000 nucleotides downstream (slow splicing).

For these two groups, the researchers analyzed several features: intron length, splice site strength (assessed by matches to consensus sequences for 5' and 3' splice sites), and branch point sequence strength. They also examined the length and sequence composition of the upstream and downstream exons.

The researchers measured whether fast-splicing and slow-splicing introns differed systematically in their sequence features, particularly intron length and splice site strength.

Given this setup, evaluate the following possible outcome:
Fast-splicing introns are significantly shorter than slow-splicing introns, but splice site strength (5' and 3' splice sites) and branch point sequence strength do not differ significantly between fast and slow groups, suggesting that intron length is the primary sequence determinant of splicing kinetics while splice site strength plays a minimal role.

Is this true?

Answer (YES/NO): NO